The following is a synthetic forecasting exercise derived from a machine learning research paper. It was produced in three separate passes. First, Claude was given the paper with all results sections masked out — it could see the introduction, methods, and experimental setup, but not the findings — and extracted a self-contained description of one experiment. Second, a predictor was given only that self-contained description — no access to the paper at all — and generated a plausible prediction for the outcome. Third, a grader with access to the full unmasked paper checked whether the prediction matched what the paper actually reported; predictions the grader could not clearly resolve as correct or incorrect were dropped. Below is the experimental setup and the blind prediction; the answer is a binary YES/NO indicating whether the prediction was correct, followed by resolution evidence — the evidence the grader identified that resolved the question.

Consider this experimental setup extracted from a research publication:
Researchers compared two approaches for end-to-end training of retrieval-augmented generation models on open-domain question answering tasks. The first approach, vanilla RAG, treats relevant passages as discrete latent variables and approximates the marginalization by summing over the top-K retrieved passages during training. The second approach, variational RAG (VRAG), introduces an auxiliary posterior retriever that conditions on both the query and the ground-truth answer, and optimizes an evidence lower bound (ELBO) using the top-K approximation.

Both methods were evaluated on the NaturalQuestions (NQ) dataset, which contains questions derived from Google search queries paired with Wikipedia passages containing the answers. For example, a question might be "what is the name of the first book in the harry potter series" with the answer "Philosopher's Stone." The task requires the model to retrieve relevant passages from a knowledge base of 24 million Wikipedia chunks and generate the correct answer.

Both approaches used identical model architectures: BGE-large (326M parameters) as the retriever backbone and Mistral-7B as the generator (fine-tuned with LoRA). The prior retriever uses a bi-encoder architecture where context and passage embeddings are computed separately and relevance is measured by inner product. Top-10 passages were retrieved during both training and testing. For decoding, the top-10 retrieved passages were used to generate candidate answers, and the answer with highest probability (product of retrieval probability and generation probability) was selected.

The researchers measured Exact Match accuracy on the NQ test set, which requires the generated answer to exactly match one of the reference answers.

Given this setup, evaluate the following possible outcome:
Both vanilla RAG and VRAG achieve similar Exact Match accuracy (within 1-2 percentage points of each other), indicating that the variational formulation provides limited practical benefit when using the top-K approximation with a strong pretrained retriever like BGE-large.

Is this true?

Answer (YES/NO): YES